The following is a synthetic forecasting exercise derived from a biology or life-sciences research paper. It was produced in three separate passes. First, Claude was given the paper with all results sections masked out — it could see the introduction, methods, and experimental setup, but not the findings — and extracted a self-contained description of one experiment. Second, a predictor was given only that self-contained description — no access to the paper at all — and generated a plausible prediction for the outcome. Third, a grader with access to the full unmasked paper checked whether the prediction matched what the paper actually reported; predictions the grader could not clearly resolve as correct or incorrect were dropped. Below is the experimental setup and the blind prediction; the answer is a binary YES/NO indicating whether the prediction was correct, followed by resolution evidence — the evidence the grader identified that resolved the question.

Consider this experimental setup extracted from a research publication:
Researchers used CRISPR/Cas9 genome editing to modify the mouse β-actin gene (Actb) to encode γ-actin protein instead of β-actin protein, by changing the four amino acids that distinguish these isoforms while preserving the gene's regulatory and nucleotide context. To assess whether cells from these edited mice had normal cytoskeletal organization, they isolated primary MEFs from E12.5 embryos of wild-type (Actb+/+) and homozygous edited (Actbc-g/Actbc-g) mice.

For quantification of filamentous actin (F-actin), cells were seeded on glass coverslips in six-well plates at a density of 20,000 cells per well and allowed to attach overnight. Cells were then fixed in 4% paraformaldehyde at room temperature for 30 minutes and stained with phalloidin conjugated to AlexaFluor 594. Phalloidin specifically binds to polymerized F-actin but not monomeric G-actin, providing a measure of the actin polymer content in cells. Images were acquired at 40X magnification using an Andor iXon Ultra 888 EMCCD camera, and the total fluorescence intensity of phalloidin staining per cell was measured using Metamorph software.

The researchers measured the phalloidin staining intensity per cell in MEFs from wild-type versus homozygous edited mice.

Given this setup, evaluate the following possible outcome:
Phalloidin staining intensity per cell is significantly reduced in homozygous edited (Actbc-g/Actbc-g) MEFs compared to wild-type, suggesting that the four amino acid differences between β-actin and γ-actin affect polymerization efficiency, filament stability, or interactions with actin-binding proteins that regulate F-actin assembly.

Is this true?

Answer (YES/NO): NO